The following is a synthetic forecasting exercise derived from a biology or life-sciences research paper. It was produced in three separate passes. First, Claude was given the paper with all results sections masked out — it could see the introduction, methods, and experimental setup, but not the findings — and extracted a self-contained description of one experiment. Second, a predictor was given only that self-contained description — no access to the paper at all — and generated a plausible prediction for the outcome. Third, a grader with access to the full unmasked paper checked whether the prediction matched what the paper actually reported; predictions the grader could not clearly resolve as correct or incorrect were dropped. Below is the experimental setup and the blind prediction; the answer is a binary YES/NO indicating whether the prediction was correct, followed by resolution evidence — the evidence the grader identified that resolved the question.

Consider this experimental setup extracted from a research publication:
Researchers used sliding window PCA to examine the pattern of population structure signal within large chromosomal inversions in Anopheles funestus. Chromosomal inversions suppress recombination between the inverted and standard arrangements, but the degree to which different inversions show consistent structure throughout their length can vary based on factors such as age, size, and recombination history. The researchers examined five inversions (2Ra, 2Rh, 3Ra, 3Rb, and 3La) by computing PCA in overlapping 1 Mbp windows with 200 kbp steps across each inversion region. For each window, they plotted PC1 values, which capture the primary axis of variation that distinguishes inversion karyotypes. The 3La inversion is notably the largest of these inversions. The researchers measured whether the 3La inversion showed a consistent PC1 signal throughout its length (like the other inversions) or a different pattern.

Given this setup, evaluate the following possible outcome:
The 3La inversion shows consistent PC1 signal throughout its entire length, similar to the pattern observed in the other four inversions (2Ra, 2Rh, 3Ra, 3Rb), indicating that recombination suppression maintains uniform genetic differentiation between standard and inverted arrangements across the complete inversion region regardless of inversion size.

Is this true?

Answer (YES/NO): NO